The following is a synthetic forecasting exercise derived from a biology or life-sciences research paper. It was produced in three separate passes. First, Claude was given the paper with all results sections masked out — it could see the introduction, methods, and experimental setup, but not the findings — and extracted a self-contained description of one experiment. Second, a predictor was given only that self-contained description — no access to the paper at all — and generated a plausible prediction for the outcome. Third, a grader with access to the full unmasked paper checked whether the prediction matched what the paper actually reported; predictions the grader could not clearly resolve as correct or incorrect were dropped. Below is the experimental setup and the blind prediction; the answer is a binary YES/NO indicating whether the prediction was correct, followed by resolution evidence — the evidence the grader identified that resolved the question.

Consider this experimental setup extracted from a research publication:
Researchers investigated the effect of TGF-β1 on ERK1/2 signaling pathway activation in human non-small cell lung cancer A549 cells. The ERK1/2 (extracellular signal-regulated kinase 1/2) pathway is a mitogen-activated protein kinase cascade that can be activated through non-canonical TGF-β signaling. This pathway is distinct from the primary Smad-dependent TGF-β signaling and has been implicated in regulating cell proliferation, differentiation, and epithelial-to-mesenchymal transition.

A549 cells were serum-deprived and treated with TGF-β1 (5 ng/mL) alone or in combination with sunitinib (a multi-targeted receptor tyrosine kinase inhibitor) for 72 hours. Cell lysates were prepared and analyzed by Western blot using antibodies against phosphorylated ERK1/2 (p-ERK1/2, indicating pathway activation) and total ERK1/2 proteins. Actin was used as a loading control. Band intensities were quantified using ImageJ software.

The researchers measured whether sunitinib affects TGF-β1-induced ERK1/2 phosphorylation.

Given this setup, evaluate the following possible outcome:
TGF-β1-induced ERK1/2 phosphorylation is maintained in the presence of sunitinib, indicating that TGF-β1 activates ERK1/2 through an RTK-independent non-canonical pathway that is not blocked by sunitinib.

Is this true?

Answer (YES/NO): NO